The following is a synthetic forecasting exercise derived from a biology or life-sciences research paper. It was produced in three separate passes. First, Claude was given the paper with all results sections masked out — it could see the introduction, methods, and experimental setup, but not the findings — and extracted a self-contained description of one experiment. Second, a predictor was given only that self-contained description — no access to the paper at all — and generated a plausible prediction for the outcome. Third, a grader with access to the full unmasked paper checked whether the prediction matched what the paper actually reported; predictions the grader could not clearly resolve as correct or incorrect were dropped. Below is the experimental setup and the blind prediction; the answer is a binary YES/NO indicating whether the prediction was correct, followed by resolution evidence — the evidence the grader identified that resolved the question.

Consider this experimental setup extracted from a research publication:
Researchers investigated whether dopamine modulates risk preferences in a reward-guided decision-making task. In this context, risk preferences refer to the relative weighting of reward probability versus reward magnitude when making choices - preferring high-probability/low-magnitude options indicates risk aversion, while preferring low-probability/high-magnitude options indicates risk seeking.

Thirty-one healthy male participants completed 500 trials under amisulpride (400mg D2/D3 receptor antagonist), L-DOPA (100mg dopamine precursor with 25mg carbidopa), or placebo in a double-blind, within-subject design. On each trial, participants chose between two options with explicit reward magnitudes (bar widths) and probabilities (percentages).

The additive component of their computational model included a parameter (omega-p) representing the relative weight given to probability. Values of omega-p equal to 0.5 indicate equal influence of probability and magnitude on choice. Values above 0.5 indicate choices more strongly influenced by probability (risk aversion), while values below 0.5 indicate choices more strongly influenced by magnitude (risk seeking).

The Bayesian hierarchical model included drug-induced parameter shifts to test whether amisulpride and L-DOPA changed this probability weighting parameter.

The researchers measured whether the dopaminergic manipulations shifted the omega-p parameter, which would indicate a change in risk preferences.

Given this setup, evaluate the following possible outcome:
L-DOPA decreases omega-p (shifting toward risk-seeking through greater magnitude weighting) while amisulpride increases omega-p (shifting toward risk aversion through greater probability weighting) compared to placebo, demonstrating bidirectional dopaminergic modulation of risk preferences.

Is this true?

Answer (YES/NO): NO